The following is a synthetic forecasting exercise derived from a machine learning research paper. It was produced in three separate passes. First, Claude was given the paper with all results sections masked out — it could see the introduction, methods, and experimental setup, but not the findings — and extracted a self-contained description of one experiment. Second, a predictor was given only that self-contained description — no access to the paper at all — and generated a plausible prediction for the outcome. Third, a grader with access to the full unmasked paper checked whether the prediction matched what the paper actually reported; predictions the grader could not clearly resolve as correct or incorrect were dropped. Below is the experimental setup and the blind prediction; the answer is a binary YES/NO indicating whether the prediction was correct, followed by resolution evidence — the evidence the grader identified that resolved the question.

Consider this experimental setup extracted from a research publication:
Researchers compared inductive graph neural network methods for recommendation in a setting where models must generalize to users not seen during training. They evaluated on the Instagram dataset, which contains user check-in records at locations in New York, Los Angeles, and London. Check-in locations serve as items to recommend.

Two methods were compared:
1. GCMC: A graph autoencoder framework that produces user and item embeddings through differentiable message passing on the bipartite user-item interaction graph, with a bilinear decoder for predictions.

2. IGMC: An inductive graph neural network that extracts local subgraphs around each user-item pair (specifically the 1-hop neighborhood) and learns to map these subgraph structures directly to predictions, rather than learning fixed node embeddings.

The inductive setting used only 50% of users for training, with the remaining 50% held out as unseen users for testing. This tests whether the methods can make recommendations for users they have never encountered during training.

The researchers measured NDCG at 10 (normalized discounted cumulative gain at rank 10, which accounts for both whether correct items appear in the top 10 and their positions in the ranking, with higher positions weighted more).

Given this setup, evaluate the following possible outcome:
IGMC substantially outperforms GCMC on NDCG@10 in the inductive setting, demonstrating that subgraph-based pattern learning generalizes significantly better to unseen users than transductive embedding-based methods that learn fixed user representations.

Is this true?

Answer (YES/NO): NO